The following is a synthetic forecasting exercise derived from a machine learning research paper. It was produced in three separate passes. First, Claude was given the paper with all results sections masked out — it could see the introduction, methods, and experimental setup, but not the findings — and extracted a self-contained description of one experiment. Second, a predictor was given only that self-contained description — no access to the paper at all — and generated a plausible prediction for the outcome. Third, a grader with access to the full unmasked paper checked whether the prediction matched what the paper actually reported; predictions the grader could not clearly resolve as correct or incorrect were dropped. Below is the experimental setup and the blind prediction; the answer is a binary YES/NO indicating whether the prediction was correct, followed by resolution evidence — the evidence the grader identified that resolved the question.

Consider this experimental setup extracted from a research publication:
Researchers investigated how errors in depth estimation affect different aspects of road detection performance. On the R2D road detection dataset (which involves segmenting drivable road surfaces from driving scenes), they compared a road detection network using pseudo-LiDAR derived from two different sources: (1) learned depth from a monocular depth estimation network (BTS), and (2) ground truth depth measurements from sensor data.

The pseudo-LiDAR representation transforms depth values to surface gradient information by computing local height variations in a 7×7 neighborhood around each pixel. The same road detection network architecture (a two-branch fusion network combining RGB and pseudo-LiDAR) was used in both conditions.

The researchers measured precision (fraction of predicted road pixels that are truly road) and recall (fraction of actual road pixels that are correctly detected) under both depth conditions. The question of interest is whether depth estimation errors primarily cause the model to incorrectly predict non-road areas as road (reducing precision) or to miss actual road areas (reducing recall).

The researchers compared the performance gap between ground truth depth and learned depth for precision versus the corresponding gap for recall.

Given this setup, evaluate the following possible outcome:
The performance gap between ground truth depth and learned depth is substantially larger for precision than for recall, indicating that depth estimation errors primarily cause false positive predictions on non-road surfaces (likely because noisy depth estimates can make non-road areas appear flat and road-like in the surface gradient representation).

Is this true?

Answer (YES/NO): YES